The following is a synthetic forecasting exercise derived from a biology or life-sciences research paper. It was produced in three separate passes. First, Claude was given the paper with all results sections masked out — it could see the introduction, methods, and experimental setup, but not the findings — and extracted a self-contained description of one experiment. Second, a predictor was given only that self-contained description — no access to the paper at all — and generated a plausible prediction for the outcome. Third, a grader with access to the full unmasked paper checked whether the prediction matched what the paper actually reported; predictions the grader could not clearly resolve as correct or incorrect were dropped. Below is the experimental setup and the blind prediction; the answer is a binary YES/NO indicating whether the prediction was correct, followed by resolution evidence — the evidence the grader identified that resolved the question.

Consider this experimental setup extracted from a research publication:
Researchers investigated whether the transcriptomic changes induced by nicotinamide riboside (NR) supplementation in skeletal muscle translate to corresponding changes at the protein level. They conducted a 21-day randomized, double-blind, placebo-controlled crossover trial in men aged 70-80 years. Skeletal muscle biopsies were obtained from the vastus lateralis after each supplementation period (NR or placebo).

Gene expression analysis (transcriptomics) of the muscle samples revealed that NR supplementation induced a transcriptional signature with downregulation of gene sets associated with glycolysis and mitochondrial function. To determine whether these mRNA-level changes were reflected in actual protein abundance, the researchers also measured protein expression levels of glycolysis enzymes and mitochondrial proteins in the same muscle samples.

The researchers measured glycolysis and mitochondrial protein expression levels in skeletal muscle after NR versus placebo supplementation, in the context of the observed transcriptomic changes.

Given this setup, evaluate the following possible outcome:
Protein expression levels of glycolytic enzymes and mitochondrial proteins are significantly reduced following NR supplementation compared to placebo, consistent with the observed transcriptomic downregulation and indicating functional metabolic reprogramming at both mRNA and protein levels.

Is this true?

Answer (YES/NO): NO